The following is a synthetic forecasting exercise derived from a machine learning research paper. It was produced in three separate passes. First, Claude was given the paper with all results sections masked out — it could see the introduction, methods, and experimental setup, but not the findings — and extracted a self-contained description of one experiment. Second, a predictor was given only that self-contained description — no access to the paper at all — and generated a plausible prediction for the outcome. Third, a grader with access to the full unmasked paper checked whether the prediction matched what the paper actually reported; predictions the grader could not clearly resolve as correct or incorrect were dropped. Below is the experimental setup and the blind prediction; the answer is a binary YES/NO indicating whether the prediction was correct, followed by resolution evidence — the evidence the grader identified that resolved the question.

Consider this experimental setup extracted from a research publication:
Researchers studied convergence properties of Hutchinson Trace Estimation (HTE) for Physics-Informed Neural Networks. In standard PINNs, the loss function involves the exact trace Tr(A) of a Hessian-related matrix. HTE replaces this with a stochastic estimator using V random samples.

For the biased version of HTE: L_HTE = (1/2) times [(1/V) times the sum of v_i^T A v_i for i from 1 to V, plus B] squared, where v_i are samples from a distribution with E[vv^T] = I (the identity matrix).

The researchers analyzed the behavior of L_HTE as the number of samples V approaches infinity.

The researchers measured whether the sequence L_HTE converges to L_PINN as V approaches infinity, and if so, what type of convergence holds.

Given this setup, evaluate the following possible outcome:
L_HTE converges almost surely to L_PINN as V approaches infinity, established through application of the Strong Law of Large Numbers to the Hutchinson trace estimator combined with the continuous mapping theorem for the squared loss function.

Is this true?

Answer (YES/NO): YES